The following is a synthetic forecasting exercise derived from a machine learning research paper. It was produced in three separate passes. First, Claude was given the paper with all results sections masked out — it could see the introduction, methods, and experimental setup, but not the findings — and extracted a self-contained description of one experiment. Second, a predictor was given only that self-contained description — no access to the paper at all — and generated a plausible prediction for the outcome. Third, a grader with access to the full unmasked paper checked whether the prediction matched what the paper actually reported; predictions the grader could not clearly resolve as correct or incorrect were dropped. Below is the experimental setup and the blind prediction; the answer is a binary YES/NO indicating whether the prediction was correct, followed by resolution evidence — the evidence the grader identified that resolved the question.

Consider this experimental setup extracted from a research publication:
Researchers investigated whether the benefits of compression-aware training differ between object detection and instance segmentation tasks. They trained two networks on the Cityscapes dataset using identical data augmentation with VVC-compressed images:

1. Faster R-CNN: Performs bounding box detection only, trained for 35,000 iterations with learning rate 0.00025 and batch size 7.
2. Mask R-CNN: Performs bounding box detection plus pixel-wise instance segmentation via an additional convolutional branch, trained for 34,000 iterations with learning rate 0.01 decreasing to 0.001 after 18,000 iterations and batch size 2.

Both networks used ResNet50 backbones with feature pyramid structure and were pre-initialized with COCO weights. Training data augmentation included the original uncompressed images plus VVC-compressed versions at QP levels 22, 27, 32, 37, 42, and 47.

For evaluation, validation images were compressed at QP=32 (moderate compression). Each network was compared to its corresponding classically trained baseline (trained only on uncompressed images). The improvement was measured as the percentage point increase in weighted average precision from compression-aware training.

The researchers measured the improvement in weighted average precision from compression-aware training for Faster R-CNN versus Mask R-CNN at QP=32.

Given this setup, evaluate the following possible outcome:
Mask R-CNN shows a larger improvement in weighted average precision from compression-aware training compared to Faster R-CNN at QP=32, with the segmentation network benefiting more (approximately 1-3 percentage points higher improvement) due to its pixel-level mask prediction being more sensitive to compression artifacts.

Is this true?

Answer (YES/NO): NO